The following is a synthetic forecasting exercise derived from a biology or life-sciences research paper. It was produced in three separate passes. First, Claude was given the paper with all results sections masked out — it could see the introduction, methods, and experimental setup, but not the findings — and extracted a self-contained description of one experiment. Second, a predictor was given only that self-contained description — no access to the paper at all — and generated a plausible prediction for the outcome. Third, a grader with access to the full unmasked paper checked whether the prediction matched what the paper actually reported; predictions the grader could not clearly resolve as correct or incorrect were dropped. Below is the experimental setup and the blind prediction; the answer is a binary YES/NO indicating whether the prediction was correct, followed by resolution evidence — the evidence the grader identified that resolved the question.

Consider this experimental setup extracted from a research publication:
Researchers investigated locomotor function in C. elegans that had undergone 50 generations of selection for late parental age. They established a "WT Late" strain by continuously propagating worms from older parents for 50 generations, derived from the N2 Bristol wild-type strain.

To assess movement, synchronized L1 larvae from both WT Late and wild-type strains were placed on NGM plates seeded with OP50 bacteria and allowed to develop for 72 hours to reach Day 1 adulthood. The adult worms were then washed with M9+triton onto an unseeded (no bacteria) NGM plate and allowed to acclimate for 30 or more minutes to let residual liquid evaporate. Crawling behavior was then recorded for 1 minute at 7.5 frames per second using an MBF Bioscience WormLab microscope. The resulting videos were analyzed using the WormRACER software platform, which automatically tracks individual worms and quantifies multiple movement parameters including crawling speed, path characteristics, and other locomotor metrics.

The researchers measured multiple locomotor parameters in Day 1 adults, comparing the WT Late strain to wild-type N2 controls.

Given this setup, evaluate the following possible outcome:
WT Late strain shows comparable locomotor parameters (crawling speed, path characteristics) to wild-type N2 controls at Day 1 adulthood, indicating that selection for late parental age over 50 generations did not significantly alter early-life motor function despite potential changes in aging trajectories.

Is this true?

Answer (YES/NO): NO